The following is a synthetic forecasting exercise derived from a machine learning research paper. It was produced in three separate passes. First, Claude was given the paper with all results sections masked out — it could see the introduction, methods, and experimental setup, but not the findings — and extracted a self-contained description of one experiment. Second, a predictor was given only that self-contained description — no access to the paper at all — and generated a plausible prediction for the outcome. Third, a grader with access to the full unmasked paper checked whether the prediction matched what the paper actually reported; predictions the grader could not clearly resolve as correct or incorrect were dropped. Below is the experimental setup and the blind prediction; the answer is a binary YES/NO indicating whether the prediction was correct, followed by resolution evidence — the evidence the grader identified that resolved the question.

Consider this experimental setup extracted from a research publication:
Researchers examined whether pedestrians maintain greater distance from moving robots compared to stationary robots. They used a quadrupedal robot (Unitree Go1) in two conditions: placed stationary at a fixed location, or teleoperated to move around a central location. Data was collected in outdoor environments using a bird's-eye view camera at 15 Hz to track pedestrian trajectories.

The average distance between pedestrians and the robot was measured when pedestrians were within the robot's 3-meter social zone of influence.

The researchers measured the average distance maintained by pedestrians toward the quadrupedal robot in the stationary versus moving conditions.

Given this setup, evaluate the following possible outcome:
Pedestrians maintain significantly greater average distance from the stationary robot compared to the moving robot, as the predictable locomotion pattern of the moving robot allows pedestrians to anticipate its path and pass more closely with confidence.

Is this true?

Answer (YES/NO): NO